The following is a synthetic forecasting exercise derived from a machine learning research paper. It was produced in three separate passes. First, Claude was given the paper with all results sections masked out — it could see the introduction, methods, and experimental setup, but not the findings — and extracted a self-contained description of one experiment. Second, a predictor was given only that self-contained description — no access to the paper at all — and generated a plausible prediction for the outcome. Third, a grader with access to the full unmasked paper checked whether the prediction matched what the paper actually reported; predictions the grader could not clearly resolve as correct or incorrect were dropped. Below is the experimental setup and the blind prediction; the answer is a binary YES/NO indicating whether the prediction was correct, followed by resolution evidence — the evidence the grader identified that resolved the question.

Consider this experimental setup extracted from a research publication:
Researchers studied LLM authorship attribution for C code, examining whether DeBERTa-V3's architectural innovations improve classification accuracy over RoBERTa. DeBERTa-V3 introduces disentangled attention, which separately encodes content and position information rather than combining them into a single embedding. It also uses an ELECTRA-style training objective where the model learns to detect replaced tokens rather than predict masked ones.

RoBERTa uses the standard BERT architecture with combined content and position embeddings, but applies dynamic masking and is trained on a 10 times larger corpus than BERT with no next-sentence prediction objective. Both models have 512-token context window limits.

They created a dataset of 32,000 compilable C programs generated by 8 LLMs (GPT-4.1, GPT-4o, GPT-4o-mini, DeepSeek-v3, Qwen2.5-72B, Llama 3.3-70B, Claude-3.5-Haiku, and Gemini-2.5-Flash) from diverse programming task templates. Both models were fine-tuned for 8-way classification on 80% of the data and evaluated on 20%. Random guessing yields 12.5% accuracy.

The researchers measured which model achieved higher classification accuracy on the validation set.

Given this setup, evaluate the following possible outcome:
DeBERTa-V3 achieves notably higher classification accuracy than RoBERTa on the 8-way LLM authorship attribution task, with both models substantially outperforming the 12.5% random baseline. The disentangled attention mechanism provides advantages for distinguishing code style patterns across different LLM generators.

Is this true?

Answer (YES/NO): NO